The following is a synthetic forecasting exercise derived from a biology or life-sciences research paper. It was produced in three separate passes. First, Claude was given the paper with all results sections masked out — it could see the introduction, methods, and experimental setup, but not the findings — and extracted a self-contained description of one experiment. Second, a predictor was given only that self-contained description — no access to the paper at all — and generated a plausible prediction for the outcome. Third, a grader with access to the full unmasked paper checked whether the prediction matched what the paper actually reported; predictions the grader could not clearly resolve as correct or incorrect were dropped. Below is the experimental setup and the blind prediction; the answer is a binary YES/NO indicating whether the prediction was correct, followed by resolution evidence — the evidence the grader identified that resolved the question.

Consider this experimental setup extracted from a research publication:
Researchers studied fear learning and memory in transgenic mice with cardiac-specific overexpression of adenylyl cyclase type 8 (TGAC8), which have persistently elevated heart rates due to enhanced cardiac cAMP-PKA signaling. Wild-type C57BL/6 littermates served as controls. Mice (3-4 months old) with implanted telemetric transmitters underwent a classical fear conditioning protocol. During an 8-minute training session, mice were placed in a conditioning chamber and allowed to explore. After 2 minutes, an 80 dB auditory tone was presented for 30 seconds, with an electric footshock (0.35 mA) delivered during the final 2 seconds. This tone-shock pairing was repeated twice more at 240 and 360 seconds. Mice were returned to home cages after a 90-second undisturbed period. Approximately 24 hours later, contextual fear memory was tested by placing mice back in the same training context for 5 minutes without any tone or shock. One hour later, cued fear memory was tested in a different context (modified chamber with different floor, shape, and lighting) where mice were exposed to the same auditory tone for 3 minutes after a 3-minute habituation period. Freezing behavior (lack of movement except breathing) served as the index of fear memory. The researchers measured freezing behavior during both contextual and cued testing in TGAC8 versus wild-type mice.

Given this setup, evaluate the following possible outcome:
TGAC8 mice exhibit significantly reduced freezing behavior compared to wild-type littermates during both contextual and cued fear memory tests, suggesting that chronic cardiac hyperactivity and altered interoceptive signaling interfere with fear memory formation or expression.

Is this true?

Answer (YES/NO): NO